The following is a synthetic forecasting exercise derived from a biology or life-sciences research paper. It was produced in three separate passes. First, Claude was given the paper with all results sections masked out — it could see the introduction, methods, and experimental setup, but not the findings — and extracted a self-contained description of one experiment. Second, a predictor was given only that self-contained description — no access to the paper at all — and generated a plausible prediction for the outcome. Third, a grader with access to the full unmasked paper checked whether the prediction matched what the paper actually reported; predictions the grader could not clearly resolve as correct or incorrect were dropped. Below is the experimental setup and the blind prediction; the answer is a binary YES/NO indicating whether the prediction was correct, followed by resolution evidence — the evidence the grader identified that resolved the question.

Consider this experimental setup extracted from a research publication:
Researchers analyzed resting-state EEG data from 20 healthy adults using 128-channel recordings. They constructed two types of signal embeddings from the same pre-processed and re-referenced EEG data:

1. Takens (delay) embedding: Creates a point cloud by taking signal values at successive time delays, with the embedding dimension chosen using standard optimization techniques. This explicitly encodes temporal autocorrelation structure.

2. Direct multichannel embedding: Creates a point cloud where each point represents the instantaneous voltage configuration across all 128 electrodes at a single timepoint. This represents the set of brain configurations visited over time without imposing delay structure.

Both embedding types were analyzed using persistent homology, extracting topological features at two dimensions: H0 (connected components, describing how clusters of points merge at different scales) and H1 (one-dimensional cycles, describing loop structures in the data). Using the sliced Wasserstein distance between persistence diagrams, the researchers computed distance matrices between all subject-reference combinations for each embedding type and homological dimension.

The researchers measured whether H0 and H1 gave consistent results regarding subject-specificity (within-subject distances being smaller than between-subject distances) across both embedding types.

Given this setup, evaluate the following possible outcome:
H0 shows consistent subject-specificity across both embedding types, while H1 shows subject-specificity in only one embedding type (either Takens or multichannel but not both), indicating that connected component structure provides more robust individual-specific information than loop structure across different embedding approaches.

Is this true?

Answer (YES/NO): NO